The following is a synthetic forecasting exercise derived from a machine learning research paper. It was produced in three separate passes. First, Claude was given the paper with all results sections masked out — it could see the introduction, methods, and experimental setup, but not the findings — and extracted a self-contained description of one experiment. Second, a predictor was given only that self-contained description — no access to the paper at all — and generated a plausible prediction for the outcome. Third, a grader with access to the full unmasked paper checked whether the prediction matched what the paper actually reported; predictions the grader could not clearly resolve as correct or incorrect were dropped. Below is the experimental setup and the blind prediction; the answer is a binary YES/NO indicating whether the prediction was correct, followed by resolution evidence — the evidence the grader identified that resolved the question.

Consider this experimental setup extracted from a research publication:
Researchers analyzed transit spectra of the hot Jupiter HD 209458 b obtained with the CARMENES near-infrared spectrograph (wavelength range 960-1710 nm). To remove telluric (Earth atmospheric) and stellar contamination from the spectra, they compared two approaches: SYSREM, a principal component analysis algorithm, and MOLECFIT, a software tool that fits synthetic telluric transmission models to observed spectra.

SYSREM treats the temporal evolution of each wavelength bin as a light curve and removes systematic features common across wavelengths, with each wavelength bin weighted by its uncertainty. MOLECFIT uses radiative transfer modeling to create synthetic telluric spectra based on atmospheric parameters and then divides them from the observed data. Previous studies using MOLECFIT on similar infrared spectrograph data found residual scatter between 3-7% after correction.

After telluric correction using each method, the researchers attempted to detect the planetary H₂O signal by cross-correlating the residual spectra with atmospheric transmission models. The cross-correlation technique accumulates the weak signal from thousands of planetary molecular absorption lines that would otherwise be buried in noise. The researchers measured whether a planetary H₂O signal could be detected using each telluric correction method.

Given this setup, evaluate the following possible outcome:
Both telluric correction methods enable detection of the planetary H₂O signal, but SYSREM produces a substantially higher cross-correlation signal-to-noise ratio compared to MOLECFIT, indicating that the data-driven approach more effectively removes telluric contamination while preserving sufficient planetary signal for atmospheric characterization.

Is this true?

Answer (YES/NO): NO